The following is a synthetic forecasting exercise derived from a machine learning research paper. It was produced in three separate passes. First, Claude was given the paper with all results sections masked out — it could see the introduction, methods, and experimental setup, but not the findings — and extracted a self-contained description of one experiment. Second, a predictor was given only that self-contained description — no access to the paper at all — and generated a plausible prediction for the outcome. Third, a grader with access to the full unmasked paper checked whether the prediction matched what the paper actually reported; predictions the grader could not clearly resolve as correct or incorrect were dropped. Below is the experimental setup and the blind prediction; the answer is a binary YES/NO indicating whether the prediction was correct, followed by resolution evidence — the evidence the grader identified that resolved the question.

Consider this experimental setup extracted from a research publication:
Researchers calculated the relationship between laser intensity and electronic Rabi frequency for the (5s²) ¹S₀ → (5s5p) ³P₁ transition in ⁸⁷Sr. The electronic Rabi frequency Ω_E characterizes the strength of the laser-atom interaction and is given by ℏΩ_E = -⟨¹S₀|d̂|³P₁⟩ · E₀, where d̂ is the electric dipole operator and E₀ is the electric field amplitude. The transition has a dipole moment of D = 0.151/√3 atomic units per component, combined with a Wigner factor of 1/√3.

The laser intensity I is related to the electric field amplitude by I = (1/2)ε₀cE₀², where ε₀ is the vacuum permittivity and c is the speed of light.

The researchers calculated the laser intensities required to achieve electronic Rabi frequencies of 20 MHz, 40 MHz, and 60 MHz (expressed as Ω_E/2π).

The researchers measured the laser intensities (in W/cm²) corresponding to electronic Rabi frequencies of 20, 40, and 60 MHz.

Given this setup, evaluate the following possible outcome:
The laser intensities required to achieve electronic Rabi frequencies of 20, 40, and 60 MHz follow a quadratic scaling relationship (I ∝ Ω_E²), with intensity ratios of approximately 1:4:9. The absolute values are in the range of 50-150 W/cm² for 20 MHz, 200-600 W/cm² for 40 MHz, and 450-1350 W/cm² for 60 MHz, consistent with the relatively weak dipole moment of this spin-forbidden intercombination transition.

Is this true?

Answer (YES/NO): NO